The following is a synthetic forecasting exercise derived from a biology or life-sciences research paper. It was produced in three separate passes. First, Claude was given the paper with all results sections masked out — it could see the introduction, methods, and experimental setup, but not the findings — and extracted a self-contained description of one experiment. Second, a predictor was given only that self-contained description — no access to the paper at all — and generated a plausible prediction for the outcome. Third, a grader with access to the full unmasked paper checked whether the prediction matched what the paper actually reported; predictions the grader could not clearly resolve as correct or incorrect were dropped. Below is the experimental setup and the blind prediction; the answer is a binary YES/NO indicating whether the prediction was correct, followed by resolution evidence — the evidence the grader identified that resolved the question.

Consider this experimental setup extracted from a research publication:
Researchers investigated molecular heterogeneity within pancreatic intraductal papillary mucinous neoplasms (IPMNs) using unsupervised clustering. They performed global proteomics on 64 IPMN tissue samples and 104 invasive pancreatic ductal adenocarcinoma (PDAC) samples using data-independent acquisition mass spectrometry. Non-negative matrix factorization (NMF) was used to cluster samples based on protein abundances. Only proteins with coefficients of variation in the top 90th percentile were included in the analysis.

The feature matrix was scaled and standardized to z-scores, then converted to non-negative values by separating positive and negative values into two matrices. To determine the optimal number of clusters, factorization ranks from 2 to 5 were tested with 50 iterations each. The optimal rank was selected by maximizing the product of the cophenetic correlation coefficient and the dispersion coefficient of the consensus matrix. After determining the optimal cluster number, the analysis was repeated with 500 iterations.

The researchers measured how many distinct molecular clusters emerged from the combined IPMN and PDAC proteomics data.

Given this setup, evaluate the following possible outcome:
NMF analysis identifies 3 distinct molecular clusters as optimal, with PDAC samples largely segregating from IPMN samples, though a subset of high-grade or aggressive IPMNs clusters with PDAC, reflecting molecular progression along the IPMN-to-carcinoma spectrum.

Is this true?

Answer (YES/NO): YES